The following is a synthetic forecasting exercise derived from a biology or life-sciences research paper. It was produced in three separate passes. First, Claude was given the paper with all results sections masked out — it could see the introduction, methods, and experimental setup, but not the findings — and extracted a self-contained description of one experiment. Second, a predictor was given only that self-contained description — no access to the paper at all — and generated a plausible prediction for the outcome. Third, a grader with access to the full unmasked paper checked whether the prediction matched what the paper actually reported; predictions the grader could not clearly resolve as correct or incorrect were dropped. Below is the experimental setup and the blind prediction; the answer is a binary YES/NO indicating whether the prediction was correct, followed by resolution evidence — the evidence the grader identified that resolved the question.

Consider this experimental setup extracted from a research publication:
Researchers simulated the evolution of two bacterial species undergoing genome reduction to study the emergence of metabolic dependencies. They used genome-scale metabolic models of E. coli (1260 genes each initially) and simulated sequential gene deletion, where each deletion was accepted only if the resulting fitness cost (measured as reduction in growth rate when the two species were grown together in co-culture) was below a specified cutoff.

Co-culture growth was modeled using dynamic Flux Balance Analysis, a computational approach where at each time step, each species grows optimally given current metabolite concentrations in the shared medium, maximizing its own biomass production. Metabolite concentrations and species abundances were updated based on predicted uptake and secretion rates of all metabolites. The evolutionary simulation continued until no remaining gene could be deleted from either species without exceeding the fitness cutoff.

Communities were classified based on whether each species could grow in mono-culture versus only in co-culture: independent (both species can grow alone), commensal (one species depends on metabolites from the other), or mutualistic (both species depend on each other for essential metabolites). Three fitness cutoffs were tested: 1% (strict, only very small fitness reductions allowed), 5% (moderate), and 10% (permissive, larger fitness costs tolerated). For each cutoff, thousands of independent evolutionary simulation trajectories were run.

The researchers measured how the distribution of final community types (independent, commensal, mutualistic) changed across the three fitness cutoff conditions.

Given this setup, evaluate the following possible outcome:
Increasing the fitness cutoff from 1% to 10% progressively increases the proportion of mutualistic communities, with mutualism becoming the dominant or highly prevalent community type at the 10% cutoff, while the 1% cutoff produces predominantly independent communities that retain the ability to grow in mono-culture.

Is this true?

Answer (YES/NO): NO